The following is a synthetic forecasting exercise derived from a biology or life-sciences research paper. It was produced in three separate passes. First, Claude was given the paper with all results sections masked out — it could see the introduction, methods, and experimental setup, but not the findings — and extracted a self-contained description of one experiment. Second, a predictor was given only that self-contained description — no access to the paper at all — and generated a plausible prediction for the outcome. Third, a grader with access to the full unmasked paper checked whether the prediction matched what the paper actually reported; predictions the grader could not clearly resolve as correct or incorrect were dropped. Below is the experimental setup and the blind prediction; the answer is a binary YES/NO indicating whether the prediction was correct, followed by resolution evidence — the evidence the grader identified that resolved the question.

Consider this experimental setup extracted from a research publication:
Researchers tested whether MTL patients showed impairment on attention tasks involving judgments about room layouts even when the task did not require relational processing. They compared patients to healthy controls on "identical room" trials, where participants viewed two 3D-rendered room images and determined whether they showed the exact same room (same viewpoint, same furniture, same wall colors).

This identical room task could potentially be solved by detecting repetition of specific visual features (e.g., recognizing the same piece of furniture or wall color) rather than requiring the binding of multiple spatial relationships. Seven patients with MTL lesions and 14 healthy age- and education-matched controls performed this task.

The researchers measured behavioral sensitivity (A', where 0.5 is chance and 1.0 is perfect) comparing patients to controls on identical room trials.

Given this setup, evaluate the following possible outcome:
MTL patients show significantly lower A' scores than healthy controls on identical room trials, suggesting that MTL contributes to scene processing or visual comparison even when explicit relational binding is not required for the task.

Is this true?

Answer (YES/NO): NO